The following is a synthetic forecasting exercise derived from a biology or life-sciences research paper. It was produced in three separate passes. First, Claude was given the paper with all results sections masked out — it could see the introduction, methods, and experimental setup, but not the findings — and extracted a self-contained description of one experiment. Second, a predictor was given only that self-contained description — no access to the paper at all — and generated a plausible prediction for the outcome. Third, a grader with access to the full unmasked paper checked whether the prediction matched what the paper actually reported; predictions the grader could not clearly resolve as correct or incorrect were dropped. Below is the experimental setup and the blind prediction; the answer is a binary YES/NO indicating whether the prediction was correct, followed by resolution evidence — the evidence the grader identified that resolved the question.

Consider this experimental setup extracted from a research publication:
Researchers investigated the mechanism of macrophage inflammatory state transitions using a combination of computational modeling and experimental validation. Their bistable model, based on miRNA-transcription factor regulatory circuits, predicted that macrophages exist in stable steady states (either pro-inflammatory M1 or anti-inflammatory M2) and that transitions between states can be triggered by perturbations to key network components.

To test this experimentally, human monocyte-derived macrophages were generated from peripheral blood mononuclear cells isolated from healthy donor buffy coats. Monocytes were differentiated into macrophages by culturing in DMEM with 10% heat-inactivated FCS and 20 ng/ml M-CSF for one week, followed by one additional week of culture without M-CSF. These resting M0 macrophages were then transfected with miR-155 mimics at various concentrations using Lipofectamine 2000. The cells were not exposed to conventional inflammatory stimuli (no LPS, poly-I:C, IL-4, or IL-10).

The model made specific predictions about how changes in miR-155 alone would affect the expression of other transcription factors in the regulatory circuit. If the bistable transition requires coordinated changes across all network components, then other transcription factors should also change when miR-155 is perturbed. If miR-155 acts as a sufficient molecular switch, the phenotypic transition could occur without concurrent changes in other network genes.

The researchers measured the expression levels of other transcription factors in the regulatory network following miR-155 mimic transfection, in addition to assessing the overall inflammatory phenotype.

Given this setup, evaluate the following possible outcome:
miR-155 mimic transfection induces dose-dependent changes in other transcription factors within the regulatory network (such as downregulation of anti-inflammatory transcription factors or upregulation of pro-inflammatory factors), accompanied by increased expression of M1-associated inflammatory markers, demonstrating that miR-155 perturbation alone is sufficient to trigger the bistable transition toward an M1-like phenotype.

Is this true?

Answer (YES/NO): NO